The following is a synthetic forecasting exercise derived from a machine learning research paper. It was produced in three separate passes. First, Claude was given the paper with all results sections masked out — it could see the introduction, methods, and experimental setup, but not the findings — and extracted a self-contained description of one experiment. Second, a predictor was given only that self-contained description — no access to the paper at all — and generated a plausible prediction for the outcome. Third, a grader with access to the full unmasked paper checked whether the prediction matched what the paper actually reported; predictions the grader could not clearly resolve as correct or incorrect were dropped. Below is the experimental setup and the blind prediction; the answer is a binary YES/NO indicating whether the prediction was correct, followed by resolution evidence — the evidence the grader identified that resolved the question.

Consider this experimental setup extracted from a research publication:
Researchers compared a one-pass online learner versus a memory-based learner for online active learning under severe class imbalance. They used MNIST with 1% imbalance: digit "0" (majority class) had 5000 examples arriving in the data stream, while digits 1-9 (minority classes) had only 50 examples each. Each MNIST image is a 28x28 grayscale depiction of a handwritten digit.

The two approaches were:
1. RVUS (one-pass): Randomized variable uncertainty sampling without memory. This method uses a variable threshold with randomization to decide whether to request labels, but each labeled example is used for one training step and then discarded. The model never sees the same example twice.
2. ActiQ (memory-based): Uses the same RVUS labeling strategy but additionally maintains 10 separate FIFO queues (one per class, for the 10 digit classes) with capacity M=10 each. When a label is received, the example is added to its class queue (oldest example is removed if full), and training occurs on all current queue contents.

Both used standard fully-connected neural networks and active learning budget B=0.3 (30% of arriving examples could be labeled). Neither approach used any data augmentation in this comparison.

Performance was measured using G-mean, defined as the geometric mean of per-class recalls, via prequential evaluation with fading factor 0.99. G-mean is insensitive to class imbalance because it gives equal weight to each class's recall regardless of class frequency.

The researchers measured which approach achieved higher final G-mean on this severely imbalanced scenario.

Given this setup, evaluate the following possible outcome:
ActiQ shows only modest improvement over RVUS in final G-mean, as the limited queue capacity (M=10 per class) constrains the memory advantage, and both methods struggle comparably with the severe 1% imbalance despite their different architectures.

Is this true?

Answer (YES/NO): NO